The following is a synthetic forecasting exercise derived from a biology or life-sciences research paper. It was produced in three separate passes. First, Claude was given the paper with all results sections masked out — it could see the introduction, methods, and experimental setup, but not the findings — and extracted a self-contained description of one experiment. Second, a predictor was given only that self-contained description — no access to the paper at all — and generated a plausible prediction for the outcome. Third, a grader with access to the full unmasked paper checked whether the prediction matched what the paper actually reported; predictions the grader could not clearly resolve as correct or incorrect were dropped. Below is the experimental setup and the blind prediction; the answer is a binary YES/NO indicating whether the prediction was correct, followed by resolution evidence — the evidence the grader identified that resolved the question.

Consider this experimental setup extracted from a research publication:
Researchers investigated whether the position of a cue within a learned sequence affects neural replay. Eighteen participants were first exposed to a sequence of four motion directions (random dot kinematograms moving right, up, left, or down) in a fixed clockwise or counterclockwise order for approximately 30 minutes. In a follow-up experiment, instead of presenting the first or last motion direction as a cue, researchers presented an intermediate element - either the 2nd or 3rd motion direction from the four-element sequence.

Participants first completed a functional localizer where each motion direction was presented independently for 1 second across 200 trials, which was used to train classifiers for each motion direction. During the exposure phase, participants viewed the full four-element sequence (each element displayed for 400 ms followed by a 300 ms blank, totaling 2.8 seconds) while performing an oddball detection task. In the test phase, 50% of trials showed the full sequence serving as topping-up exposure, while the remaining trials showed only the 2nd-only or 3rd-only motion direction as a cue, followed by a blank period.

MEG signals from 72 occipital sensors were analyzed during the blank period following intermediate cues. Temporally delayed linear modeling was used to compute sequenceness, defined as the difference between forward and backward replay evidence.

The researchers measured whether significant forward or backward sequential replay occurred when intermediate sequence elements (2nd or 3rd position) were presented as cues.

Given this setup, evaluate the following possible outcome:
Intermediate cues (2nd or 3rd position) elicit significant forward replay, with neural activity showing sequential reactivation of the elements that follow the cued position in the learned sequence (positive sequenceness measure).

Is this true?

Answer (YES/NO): NO